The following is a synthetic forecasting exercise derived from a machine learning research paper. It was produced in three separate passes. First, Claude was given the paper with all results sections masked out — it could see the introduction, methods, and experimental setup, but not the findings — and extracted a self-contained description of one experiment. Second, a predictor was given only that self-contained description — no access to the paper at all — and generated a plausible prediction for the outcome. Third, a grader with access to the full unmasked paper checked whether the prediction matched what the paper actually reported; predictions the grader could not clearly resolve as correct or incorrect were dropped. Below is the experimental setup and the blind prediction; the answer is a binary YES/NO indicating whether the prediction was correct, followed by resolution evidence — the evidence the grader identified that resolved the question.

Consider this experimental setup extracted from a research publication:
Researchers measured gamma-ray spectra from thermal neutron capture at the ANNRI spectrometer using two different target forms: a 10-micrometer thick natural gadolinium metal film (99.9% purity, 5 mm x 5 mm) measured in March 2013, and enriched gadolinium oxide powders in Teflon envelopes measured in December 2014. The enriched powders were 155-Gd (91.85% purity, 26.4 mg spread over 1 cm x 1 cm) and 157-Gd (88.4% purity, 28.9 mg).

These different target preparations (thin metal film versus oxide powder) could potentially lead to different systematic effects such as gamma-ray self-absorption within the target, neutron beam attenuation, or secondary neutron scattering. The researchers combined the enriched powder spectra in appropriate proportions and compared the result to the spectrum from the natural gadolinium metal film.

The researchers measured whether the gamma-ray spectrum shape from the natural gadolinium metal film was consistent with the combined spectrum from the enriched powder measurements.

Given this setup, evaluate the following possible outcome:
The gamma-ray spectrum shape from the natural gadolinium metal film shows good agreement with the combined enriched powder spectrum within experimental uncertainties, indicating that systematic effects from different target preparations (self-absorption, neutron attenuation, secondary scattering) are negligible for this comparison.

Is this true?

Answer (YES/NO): YES